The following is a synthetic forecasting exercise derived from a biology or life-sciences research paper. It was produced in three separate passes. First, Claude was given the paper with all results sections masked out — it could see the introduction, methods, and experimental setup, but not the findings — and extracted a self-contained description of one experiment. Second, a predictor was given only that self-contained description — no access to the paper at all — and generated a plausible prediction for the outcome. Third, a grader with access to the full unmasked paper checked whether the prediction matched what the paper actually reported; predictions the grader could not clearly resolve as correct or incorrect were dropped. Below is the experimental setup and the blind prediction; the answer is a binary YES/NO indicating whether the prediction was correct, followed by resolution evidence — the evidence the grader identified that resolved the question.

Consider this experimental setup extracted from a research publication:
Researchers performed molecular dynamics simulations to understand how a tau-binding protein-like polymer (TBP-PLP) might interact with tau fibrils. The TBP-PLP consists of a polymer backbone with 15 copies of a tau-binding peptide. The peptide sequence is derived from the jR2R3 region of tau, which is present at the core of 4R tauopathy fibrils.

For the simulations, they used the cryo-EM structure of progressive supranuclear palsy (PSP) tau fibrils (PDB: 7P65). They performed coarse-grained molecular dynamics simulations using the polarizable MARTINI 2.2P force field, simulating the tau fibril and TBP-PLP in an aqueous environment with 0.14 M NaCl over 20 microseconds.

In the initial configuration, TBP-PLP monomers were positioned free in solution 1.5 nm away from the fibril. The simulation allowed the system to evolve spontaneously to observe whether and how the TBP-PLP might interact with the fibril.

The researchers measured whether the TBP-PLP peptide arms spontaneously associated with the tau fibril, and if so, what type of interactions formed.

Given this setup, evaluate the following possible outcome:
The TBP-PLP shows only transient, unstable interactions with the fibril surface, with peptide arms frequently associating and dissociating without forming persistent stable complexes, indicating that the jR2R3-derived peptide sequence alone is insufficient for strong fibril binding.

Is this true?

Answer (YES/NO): NO